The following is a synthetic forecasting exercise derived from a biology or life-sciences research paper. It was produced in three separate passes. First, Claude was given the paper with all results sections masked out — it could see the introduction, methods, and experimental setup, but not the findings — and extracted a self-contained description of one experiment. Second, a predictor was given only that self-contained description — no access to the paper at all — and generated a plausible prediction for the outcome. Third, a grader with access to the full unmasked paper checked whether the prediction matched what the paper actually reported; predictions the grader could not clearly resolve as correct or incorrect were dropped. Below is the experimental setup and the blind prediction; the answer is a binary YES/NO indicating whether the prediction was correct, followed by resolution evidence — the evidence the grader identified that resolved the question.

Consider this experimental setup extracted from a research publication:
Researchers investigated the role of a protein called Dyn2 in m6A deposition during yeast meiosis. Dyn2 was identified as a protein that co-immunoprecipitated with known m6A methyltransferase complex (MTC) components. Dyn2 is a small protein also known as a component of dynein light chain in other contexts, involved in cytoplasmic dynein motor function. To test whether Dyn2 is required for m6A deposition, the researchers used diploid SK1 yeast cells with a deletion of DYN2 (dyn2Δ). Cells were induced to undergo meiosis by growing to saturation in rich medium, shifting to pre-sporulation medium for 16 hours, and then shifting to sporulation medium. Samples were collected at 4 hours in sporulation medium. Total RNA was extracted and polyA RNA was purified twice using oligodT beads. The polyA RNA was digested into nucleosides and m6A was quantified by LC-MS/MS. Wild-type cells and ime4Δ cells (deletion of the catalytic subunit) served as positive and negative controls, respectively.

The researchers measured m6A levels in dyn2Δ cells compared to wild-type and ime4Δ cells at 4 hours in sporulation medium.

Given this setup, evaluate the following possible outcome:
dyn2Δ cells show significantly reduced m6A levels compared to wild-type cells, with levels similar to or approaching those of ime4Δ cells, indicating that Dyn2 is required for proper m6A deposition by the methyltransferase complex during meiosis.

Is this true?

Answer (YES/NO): NO